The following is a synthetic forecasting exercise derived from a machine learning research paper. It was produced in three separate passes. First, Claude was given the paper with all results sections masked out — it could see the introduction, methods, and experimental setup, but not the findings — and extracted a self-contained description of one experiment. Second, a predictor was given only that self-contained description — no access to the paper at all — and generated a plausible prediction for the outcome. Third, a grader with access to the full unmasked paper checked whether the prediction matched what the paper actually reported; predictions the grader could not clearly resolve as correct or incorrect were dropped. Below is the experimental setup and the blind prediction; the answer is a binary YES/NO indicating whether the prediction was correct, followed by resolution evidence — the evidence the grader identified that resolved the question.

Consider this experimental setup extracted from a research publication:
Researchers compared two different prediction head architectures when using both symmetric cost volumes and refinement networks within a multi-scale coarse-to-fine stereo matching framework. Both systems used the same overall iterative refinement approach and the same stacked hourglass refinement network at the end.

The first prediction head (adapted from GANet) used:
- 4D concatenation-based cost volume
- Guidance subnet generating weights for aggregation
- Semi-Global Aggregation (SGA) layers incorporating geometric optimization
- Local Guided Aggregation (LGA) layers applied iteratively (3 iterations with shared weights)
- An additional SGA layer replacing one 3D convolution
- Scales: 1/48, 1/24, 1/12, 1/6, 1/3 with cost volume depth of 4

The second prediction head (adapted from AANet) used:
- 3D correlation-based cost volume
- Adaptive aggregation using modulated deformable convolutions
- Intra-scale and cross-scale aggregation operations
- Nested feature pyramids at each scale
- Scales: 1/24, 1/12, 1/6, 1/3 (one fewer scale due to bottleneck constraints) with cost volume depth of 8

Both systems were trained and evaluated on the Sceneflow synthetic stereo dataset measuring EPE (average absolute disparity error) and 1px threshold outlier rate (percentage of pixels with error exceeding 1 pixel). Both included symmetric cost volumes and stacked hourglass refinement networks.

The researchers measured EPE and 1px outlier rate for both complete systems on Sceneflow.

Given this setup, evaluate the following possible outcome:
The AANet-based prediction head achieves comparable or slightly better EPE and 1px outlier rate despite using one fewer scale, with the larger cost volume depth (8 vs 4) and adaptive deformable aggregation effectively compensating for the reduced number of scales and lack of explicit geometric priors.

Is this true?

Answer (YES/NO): NO